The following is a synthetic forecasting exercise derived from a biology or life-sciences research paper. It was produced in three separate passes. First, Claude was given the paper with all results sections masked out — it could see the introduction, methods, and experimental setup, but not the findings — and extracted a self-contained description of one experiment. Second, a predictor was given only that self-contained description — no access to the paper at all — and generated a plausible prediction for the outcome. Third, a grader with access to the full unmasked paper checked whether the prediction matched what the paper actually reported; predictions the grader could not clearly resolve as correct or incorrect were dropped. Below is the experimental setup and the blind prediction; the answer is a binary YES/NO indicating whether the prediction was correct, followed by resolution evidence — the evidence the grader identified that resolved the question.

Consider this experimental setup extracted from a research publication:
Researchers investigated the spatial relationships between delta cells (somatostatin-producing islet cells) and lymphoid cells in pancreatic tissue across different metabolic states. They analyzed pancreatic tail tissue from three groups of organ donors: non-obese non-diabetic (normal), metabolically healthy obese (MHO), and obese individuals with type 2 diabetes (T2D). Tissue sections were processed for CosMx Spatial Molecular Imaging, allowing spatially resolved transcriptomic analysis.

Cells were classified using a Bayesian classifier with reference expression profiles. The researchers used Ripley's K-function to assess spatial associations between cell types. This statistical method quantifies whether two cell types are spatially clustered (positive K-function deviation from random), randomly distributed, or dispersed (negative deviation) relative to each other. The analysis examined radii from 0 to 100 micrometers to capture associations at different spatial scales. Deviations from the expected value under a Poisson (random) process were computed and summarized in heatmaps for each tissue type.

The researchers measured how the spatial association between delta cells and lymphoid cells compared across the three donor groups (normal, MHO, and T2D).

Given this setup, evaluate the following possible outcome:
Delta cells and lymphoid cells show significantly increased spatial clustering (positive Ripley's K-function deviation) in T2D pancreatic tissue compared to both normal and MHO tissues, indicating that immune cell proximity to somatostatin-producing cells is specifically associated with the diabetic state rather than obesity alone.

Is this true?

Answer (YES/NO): NO